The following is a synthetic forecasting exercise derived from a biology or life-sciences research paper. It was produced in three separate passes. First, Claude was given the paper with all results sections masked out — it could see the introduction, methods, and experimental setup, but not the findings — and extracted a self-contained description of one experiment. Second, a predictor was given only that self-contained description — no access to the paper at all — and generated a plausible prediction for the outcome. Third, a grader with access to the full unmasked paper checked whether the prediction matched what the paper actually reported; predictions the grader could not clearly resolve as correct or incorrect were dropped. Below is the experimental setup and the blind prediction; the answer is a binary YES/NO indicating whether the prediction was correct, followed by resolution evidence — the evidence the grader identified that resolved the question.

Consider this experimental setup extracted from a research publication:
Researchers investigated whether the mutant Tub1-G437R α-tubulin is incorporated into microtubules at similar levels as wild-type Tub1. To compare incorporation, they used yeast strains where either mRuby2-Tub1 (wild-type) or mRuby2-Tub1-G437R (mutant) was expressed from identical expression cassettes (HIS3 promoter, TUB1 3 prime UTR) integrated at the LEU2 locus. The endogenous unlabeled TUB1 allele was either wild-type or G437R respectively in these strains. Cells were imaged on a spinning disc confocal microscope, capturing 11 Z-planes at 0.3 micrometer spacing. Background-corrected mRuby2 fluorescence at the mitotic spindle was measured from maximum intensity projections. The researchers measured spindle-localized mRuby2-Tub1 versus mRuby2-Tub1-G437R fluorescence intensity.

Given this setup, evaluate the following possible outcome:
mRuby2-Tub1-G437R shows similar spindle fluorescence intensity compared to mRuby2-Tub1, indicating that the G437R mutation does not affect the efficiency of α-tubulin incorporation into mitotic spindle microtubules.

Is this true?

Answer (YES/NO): NO